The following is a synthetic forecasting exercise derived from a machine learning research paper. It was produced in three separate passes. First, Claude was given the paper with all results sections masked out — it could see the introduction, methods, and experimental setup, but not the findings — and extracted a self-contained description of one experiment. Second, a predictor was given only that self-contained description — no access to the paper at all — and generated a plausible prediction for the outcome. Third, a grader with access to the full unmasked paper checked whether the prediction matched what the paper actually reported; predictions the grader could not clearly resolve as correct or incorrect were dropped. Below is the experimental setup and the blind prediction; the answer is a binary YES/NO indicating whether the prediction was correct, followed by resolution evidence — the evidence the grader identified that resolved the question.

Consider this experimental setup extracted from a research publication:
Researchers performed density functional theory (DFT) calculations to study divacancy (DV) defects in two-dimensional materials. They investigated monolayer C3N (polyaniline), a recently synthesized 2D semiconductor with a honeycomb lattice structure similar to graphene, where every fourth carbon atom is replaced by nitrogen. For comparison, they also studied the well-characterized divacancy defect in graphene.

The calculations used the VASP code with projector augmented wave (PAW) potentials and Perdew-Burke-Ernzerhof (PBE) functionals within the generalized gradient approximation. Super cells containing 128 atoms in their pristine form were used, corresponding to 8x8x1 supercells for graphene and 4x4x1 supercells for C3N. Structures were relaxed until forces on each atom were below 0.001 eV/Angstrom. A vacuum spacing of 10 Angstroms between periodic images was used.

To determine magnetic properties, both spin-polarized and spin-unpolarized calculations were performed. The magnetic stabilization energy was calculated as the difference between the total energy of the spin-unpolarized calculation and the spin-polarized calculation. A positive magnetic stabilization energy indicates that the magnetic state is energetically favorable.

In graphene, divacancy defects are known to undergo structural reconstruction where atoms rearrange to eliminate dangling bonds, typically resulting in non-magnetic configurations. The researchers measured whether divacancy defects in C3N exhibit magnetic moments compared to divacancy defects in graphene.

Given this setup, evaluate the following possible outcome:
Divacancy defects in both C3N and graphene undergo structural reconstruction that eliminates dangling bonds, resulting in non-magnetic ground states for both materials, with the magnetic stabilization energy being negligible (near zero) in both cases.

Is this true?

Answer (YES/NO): NO